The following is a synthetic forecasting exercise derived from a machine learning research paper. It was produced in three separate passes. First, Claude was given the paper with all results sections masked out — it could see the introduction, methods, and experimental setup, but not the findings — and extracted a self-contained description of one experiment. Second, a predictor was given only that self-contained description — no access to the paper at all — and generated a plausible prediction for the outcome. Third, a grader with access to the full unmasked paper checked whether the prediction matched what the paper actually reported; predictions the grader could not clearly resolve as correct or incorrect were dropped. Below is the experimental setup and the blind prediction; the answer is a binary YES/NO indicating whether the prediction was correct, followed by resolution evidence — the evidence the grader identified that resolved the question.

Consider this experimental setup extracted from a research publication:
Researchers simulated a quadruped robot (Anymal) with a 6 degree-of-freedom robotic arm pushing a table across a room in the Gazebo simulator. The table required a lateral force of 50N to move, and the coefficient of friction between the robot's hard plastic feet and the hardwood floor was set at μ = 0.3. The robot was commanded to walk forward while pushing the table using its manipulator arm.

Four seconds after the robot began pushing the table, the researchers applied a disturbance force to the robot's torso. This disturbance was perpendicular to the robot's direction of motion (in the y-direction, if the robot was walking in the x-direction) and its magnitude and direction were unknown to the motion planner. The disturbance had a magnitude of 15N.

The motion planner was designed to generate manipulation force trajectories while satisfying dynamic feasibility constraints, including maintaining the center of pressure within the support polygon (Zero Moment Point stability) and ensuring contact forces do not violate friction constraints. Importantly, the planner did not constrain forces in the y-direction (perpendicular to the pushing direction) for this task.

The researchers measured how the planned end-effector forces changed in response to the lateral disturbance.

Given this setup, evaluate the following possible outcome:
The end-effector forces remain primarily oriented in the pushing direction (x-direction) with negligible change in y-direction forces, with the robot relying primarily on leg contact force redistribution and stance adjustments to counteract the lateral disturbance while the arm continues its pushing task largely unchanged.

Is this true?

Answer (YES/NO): NO